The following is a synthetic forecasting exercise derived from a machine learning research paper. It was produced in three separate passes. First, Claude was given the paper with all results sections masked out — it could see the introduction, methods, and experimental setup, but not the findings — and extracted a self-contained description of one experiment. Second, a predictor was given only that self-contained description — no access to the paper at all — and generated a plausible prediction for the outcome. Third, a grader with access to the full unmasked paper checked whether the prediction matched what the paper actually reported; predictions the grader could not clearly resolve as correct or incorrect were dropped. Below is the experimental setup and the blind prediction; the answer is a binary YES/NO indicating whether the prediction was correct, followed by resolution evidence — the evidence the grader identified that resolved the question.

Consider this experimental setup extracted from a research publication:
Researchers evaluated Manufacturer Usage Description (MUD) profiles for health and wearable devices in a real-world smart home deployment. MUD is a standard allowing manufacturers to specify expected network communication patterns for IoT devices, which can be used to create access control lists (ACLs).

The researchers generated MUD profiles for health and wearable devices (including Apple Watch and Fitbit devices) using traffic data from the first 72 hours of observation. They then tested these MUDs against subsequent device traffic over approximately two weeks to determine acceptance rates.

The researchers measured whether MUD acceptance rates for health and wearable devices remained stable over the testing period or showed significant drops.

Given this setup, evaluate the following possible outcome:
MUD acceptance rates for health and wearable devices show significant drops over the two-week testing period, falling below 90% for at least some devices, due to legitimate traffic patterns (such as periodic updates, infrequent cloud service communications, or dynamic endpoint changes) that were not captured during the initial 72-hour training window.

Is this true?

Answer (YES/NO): YES